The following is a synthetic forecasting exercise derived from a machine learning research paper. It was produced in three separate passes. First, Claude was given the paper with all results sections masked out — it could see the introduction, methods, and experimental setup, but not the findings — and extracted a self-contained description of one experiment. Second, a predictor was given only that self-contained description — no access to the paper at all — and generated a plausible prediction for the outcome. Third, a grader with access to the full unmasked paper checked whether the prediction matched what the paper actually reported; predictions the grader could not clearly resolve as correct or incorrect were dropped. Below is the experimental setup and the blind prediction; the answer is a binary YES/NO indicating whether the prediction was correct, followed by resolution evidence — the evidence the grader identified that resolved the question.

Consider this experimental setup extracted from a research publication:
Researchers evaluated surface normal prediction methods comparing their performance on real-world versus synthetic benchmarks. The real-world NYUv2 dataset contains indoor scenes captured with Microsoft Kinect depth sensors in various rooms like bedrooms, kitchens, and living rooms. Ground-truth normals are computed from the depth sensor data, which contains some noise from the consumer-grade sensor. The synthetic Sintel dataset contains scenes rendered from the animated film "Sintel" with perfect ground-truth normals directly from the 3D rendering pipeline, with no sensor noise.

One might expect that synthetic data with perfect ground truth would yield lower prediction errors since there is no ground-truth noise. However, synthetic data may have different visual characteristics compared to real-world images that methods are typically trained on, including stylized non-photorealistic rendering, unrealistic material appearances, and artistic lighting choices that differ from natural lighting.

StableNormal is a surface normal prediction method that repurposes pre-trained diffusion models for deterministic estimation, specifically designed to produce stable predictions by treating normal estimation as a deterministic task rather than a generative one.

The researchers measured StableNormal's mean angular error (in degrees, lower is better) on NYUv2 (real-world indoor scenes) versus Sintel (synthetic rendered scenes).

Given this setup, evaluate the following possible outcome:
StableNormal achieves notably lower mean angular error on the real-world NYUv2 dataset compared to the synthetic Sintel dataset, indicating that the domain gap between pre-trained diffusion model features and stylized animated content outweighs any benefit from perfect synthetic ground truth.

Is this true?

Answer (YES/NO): YES